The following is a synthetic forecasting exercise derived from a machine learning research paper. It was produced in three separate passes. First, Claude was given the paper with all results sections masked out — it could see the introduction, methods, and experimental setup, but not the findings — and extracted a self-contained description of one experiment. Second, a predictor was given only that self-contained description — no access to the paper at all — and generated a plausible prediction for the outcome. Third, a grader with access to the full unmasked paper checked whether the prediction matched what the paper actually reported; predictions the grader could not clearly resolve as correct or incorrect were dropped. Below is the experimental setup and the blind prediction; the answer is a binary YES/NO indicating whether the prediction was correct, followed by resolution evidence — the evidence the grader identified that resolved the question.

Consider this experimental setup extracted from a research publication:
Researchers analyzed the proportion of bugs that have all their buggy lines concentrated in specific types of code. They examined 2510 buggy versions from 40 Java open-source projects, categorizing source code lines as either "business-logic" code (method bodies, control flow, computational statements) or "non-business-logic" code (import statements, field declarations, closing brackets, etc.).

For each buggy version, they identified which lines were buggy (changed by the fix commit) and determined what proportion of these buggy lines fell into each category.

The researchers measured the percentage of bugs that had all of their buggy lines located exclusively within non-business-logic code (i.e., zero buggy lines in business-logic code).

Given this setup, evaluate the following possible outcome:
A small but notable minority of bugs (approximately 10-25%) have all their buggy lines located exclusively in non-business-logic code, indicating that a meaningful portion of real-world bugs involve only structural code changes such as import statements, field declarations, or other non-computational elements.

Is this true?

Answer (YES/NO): YES